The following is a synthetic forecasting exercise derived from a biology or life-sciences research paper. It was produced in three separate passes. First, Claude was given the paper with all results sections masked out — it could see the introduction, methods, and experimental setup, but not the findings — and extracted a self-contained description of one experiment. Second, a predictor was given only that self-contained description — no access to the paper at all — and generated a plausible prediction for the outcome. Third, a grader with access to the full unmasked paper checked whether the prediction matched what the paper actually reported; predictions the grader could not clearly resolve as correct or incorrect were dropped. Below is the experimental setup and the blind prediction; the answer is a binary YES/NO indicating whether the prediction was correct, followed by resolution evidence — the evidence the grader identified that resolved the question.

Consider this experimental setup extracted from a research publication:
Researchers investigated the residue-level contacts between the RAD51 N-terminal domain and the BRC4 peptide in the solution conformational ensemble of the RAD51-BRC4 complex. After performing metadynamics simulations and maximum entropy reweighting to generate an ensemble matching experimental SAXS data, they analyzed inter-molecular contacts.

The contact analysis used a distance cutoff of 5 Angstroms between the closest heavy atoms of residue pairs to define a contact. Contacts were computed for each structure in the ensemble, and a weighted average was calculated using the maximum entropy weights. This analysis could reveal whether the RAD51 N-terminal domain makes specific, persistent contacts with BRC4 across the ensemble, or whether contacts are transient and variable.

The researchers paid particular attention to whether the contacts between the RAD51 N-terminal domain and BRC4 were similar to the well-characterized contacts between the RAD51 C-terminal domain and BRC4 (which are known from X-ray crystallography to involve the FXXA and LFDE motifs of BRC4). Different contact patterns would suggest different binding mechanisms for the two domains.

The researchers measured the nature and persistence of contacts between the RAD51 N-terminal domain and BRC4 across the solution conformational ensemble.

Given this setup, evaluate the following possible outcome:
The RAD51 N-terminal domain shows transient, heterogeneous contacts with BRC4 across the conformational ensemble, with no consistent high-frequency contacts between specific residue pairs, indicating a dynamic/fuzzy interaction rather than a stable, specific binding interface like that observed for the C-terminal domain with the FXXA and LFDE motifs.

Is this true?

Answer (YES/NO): NO